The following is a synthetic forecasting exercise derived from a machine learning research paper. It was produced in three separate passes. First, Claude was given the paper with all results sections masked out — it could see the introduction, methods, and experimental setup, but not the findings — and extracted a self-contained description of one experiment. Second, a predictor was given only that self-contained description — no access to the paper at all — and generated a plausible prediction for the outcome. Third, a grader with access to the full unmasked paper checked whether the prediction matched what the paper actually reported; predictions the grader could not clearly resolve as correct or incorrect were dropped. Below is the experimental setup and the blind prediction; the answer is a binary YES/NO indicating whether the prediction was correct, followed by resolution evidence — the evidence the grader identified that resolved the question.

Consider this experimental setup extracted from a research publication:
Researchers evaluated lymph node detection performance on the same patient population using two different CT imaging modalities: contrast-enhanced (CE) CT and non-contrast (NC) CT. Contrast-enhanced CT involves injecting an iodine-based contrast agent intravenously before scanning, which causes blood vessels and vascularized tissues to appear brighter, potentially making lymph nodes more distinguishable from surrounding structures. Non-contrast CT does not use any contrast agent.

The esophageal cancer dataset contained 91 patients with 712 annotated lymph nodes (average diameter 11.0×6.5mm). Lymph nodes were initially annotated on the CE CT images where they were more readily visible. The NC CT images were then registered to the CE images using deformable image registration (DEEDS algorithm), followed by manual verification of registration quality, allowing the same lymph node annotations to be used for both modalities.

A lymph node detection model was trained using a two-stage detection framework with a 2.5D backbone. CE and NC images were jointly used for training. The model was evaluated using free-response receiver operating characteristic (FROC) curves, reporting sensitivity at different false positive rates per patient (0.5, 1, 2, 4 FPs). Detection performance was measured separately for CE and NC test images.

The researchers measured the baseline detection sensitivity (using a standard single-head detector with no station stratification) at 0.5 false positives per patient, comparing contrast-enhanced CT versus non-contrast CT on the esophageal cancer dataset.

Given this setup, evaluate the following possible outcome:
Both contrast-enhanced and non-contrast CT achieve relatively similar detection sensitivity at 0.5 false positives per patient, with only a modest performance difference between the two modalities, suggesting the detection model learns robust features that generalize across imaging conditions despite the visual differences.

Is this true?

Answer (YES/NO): YES